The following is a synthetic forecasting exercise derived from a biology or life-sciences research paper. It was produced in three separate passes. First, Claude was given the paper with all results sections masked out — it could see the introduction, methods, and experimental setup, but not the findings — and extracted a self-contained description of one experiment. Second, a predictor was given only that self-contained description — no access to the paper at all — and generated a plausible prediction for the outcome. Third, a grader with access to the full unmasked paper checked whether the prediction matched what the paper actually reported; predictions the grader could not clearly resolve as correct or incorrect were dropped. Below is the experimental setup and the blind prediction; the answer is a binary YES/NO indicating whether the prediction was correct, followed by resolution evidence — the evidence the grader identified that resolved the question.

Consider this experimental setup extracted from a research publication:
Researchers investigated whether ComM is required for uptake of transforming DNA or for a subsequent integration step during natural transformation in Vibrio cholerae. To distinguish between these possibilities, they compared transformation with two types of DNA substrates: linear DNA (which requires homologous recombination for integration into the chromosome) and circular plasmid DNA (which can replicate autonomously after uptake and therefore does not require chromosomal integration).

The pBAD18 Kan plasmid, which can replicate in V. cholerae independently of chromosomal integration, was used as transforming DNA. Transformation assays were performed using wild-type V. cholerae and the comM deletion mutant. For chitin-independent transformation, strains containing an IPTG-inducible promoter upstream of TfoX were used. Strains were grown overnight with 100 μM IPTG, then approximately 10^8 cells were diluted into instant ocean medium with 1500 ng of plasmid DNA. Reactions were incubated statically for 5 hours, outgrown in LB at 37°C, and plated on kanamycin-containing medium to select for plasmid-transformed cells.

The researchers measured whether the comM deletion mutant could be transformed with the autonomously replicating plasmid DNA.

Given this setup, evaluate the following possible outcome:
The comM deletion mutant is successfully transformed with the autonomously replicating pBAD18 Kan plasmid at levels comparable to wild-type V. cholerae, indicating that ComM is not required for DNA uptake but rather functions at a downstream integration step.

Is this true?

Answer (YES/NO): YES